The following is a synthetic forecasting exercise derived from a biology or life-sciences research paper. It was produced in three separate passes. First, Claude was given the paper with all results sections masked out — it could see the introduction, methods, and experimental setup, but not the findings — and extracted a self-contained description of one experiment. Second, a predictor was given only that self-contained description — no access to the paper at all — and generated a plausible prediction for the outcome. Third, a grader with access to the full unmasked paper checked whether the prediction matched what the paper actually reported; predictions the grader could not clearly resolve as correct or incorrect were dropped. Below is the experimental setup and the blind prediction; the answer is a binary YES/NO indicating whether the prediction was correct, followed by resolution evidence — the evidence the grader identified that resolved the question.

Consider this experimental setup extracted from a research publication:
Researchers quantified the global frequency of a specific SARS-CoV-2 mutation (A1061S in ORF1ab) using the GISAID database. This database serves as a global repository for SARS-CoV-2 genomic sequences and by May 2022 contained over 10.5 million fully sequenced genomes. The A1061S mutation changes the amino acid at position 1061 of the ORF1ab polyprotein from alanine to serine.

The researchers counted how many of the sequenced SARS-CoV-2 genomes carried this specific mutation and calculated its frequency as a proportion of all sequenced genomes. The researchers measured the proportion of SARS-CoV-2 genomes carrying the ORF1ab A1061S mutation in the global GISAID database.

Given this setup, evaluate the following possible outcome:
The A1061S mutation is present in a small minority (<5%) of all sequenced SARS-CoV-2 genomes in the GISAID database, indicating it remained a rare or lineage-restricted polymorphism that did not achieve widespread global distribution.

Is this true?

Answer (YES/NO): YES